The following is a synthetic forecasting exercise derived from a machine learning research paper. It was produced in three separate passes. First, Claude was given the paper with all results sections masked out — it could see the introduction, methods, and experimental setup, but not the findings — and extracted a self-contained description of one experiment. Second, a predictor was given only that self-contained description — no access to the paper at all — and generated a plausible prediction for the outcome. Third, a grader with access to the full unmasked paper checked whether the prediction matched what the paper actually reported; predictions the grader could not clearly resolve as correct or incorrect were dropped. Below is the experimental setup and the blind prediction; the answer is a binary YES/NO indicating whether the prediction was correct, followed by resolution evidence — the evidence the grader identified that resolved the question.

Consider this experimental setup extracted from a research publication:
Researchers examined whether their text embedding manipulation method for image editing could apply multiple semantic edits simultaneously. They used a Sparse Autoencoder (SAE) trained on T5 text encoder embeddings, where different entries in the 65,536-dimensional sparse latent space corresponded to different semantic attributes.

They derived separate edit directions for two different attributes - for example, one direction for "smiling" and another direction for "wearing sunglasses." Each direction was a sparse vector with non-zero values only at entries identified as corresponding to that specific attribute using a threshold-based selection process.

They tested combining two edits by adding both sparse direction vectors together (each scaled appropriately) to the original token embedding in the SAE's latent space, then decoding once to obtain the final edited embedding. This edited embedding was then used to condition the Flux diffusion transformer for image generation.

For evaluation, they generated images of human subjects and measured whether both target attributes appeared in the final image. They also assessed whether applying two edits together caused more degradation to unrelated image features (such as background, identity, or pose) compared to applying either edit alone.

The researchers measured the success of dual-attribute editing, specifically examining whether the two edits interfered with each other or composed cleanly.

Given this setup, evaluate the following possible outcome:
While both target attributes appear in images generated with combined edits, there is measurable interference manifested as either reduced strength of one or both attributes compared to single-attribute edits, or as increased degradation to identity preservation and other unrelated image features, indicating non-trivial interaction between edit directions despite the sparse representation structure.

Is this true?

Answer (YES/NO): NO